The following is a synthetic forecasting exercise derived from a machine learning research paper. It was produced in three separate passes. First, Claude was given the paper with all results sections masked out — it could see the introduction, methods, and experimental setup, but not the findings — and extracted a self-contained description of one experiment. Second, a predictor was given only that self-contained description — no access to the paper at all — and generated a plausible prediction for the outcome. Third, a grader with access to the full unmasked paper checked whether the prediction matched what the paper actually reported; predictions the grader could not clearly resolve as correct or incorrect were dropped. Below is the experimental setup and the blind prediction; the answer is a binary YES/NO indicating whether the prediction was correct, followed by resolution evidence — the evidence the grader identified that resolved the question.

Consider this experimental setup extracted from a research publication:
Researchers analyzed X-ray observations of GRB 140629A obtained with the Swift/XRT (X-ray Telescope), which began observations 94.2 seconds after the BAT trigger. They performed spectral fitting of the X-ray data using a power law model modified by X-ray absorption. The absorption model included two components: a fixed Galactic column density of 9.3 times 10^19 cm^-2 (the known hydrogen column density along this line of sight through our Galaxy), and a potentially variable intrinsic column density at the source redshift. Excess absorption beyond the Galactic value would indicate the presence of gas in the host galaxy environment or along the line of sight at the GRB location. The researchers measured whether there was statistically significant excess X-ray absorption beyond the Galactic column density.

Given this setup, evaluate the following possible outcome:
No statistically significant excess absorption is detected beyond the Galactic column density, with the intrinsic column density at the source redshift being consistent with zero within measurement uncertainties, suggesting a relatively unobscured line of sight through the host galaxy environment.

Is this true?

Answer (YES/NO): NO